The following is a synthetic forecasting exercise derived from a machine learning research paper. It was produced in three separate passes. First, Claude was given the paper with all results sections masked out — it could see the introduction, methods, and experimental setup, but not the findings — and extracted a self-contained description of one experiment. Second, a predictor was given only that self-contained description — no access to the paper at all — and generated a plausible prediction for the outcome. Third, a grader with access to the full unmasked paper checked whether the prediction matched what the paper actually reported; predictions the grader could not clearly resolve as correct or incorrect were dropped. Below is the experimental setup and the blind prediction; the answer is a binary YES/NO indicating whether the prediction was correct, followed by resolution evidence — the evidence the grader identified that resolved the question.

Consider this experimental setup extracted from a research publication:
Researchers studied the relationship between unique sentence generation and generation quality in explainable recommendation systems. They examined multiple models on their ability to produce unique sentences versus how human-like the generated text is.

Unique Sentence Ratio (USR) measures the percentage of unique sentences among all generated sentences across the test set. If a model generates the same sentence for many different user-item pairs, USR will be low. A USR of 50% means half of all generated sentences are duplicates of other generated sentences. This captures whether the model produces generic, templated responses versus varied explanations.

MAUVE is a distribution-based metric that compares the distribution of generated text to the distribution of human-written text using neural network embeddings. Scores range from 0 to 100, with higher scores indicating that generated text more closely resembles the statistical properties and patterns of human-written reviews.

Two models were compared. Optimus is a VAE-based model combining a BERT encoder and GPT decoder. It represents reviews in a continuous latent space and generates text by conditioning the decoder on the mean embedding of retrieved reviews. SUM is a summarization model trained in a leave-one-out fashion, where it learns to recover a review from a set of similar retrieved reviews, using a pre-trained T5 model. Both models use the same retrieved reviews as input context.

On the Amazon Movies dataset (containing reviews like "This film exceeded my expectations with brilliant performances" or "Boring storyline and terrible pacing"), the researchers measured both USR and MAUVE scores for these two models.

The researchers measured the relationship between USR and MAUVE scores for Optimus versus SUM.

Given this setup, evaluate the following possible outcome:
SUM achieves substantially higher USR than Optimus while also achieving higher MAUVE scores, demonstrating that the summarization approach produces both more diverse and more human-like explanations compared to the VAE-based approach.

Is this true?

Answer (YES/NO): NO